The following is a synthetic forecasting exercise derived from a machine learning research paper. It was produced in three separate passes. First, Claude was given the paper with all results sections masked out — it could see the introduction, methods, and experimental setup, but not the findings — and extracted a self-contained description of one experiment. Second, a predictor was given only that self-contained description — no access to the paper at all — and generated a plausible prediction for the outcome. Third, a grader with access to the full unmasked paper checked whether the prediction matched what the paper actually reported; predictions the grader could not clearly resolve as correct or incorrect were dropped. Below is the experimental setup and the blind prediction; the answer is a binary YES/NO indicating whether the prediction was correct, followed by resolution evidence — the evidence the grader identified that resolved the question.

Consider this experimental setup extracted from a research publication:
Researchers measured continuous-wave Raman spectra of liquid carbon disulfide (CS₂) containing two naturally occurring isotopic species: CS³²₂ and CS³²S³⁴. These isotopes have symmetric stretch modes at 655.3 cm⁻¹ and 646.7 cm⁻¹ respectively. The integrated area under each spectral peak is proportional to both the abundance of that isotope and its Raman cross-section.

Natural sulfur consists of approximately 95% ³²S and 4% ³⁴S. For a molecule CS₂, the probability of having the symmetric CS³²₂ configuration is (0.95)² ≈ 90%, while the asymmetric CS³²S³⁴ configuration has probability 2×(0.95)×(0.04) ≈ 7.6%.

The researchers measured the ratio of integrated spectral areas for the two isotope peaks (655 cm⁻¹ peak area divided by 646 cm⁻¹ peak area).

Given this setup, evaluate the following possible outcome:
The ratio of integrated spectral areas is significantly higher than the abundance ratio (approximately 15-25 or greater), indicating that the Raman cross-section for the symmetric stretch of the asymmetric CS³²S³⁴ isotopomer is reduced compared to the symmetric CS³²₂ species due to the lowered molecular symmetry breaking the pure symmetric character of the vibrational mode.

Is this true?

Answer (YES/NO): NO